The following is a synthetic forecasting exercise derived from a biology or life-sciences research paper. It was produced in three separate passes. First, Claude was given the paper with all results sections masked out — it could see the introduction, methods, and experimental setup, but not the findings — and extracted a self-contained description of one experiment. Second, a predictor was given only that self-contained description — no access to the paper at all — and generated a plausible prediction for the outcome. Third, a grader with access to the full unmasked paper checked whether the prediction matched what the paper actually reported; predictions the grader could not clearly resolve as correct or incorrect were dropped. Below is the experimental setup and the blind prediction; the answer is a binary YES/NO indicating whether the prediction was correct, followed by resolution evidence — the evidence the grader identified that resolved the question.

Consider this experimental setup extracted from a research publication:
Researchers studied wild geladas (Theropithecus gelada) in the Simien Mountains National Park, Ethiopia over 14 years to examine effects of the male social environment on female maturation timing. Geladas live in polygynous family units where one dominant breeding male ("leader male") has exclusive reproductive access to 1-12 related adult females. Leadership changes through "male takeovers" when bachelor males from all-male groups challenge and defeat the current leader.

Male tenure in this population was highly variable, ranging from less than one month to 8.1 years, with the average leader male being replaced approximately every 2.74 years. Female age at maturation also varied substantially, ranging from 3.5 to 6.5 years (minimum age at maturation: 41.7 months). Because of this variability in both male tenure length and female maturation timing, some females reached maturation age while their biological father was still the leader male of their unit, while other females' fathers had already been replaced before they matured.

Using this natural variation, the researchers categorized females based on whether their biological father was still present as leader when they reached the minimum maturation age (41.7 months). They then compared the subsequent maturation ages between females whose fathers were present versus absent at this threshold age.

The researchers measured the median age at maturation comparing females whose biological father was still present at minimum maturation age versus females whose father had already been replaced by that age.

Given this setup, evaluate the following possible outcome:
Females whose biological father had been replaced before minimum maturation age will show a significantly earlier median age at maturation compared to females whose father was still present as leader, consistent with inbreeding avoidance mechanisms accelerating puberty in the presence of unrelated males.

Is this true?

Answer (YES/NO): YES